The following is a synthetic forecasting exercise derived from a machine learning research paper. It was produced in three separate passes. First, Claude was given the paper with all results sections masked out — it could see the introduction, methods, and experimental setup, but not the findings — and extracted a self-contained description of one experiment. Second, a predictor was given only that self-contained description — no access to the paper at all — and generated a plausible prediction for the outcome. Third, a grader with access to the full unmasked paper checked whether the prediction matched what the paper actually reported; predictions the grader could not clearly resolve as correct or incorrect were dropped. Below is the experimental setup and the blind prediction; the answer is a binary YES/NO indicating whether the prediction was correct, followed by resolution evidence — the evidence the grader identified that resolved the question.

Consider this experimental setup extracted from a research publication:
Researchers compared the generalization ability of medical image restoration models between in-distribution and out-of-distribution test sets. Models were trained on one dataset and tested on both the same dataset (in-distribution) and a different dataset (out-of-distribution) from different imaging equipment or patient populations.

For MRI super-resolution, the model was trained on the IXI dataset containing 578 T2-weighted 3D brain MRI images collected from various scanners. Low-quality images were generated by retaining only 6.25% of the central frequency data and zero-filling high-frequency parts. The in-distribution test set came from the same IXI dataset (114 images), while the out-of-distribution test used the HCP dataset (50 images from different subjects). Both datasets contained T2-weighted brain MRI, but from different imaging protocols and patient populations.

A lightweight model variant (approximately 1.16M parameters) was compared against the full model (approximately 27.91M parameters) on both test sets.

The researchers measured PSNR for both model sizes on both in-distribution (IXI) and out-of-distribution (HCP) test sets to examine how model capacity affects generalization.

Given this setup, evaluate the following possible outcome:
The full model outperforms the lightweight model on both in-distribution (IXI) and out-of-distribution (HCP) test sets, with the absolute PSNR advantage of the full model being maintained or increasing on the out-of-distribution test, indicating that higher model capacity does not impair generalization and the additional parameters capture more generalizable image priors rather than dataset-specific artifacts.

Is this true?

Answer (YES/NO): NO